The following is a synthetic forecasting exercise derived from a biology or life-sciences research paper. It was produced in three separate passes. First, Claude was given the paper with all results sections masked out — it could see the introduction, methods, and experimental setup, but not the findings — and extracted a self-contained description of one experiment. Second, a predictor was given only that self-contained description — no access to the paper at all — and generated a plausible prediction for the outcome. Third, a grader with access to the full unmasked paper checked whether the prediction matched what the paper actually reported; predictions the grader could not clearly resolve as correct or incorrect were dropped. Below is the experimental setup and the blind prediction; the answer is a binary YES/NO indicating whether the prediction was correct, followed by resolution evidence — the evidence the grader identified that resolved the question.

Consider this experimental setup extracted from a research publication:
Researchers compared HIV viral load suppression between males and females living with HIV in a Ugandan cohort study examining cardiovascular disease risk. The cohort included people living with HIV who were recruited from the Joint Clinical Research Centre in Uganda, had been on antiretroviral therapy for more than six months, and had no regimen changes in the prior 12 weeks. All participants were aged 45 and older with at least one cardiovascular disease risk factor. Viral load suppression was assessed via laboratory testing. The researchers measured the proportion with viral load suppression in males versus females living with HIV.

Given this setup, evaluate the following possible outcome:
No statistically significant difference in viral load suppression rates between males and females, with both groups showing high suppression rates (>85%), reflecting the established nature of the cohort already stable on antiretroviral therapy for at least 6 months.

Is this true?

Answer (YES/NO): NO